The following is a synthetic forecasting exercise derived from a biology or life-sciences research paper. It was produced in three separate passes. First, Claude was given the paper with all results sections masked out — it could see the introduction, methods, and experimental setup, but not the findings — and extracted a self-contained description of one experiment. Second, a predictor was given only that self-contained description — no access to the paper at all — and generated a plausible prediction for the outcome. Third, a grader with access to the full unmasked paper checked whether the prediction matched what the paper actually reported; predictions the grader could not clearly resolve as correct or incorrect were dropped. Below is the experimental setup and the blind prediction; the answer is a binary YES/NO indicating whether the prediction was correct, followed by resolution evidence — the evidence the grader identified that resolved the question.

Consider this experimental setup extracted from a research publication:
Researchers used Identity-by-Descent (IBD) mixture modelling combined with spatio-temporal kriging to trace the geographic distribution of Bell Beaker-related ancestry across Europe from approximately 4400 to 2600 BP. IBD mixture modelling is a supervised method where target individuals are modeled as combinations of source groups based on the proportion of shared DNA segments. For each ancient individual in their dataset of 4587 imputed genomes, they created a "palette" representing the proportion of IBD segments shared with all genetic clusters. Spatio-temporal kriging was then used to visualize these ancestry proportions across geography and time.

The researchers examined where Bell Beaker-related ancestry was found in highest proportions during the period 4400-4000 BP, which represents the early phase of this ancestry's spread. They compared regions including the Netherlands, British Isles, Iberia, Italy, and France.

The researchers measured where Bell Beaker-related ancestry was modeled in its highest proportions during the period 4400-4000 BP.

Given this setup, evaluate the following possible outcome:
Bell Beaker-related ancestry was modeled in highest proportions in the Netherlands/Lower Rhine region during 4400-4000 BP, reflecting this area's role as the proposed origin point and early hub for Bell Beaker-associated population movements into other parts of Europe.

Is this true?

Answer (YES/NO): YES